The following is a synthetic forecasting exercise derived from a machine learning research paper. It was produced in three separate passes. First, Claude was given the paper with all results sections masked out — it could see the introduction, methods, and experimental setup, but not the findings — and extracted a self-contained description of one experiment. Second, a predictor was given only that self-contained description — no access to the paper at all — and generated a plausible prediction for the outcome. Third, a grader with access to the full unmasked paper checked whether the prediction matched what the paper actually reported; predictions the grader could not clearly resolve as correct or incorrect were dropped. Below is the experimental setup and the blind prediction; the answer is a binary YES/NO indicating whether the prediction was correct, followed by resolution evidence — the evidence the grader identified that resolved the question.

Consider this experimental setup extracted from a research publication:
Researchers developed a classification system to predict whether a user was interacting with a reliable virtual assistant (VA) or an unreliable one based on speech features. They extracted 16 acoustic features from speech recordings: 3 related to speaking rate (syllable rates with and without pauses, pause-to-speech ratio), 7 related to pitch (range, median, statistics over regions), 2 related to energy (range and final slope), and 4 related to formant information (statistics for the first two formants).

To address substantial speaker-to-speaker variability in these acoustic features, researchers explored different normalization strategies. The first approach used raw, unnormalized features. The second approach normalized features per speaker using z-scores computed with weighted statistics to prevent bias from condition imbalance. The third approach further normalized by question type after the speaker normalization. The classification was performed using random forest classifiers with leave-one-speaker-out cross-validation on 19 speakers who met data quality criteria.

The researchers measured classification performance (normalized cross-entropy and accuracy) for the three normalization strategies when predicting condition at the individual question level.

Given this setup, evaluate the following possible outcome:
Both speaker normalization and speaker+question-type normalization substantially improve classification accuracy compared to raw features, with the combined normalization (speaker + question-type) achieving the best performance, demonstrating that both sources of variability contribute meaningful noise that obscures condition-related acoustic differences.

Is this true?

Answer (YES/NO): NO